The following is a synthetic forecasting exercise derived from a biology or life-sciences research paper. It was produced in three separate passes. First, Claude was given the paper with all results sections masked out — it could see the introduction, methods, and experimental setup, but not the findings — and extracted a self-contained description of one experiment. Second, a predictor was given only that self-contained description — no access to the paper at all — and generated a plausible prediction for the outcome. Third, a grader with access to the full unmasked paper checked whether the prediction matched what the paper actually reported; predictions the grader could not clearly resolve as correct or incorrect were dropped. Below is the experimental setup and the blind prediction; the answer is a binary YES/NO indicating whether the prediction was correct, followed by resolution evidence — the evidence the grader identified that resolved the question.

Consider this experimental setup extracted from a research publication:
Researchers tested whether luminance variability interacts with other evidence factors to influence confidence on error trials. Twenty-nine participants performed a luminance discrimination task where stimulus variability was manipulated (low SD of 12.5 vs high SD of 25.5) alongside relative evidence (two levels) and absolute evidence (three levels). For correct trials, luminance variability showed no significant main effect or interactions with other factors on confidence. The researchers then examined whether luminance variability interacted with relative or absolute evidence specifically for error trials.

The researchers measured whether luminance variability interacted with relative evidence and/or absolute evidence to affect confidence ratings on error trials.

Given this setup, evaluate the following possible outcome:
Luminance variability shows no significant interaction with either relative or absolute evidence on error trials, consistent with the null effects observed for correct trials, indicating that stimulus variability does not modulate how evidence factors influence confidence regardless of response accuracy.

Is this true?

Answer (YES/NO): NO